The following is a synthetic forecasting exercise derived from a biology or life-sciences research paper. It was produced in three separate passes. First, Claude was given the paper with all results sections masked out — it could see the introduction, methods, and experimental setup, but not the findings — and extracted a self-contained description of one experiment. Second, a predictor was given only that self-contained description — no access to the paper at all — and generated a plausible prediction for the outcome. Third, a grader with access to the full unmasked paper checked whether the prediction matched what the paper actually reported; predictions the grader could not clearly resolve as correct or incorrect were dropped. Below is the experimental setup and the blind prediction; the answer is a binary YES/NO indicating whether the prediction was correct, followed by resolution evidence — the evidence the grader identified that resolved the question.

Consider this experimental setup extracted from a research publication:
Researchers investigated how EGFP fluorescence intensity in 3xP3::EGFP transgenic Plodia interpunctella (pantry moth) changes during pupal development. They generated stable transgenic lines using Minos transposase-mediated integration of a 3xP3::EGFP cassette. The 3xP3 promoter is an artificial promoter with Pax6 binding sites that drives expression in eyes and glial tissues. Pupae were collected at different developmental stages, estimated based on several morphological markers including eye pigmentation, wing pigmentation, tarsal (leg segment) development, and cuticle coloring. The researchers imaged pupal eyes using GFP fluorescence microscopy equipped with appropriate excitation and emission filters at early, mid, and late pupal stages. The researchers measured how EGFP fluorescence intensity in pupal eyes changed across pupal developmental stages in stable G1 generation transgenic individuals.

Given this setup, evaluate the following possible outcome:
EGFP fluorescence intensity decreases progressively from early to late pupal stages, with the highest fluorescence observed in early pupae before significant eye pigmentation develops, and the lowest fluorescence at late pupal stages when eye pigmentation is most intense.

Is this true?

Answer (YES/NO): NO